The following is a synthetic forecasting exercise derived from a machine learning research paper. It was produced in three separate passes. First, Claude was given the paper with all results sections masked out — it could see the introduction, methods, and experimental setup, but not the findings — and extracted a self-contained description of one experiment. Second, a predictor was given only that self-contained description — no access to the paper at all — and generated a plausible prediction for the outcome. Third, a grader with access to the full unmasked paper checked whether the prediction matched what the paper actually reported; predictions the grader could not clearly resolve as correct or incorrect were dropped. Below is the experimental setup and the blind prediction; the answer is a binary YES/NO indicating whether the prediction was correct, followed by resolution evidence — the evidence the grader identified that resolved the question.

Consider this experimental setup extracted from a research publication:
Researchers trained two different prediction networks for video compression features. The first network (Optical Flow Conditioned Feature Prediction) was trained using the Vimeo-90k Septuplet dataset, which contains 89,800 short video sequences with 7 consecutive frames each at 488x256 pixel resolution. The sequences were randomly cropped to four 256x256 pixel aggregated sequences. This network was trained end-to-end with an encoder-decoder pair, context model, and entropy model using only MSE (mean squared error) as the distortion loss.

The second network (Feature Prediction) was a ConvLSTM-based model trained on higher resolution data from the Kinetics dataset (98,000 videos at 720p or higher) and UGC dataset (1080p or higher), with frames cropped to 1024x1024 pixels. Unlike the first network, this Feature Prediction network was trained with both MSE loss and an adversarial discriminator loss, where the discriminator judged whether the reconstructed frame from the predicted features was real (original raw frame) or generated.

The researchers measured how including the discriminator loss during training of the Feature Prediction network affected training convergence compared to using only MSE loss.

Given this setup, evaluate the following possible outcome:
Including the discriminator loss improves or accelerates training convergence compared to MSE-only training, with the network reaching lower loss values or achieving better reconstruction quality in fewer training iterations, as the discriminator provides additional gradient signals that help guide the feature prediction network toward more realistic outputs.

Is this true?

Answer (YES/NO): YES